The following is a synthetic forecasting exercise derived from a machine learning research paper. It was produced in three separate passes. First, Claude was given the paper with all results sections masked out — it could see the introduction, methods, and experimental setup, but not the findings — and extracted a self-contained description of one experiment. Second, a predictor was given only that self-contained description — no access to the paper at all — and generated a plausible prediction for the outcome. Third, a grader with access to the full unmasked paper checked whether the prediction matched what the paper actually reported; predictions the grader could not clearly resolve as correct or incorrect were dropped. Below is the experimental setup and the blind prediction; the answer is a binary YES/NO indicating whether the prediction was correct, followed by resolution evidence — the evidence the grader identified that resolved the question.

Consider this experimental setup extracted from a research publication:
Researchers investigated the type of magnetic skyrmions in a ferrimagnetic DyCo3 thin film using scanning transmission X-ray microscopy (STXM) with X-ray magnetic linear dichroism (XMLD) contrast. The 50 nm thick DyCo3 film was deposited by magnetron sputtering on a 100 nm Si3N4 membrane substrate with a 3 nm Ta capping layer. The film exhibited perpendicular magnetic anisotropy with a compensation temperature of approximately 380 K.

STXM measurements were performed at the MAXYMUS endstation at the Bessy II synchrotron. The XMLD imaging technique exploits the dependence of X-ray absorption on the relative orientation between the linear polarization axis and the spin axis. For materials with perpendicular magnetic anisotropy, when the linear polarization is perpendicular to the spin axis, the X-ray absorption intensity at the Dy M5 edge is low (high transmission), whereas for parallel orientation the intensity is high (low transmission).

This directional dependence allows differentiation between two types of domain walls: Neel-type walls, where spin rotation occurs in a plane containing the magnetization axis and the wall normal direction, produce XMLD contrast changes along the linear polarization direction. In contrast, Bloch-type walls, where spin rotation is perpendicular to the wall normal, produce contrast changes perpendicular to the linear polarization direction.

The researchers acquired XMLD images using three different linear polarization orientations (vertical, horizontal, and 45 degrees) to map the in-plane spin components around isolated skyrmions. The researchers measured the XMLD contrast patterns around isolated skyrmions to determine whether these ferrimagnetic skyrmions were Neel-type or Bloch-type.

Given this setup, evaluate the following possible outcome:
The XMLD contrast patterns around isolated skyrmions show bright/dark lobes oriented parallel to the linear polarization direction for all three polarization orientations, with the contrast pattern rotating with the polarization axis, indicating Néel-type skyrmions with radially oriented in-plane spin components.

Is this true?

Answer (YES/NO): YES